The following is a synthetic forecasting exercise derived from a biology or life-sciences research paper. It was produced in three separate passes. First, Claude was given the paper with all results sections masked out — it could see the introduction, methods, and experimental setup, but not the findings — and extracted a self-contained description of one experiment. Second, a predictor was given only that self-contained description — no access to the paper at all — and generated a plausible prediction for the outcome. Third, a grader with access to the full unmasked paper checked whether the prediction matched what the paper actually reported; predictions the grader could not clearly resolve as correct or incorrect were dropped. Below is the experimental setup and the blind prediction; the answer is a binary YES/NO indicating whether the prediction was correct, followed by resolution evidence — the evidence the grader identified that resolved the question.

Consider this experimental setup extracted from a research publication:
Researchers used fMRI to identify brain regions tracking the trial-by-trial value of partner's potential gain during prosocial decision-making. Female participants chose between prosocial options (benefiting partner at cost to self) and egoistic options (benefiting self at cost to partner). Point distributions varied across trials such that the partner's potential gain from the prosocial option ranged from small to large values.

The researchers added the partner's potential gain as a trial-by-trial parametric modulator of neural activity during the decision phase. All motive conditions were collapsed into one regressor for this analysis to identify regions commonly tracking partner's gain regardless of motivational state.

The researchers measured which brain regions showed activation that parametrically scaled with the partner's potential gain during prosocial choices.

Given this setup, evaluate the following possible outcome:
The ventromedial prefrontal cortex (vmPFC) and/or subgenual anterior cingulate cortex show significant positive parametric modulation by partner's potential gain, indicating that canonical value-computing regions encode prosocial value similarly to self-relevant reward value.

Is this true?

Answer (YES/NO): NO